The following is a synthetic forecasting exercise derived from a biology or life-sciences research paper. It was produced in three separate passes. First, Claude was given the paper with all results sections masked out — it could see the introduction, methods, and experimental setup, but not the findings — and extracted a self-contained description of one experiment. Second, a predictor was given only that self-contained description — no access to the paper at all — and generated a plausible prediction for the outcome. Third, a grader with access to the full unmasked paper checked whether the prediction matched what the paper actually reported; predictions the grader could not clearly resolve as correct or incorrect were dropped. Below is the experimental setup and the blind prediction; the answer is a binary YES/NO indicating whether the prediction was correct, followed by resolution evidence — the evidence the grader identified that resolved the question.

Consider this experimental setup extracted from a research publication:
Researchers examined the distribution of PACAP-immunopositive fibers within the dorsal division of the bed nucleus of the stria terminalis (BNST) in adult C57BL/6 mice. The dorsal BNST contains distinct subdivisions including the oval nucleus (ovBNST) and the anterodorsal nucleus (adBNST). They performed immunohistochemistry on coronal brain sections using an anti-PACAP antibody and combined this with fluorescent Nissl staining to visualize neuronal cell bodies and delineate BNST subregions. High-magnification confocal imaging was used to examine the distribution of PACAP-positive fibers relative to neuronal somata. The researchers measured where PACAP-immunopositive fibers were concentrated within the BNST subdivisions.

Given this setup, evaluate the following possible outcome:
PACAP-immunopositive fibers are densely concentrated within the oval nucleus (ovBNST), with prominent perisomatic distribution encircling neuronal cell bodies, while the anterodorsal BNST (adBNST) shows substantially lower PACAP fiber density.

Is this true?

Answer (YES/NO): YES